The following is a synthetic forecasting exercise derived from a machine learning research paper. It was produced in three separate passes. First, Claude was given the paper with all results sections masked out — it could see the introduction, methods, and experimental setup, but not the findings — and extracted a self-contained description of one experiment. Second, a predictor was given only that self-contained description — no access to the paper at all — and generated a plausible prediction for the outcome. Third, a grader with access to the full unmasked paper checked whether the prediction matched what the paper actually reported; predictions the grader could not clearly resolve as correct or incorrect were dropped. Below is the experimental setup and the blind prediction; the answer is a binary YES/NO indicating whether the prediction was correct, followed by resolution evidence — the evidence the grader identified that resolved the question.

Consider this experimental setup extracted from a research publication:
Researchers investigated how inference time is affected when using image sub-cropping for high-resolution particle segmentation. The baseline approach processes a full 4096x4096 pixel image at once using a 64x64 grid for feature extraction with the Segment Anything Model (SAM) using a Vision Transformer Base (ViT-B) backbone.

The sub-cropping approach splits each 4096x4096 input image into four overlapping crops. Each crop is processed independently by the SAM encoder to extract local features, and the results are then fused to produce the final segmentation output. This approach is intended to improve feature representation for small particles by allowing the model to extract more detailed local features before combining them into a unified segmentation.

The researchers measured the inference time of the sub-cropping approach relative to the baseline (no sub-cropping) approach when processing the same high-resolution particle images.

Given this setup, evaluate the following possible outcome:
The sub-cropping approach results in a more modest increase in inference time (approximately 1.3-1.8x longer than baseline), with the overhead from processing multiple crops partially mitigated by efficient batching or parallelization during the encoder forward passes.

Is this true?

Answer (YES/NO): NO